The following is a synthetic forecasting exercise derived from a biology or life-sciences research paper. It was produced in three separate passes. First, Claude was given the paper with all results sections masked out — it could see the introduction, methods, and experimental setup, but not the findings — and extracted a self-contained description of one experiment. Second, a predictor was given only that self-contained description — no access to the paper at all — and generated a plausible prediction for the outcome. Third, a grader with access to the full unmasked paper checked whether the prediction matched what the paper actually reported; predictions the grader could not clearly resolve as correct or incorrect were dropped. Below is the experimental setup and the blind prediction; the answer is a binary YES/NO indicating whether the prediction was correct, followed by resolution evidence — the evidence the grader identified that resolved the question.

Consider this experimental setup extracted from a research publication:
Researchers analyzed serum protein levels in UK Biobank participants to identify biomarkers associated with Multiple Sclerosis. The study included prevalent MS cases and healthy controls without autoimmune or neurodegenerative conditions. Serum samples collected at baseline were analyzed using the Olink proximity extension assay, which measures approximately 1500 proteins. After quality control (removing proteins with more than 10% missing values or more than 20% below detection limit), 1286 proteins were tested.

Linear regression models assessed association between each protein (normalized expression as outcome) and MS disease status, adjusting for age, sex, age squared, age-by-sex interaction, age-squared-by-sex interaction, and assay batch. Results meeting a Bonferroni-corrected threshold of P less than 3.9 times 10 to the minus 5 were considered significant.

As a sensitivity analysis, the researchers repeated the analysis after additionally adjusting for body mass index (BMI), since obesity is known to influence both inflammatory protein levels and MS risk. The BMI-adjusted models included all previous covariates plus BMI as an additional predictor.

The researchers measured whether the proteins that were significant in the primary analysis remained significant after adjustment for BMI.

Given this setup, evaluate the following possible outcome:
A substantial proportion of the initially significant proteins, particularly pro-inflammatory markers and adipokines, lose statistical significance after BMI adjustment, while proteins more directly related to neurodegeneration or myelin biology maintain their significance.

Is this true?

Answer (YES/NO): NO